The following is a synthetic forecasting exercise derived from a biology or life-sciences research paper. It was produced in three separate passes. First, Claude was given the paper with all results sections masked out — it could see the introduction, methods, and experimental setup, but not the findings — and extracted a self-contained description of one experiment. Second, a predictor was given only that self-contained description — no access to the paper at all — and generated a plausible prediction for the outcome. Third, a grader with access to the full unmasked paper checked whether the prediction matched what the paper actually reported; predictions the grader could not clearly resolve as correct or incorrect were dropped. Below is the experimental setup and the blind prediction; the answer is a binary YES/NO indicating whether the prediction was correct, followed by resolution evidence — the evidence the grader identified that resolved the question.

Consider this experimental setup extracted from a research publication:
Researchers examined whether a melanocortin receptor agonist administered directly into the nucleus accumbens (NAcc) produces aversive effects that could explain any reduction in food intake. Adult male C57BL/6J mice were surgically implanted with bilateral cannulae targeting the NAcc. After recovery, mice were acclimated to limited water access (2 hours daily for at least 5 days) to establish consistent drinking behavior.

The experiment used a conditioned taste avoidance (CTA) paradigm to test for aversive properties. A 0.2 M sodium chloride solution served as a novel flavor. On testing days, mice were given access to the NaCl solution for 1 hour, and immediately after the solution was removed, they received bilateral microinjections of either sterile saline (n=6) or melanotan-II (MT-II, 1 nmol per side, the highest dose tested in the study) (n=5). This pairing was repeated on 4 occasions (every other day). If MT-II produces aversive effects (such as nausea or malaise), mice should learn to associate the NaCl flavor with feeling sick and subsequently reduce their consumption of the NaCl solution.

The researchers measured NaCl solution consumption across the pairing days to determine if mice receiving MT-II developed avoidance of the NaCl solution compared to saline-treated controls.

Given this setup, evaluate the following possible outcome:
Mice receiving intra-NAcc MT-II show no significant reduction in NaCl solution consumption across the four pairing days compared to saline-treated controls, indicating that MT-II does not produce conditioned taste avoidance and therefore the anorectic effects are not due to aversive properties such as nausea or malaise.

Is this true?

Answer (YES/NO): YES